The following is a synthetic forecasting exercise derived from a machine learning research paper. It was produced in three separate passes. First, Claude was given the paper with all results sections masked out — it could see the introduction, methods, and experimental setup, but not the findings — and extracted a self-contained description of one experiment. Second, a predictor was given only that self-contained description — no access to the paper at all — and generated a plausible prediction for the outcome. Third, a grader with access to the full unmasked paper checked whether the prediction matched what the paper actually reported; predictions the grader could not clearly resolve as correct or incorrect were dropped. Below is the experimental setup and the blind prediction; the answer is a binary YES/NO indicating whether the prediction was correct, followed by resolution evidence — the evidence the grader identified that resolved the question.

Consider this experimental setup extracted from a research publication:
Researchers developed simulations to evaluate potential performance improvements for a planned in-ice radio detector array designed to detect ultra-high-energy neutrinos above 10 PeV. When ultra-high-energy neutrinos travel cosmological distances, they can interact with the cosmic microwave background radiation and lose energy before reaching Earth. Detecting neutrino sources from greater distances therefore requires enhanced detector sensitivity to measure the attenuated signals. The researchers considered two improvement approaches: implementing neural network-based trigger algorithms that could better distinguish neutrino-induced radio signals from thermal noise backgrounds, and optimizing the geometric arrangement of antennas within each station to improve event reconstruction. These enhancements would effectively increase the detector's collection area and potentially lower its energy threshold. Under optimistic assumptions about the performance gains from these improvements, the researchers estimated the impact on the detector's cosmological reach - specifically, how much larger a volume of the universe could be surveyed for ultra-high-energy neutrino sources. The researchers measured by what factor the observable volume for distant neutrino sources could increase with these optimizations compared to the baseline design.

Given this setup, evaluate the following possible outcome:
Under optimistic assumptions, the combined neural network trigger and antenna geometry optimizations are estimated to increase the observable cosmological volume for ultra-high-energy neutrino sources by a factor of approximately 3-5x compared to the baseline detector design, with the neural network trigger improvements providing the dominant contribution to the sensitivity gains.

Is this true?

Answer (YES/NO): NO